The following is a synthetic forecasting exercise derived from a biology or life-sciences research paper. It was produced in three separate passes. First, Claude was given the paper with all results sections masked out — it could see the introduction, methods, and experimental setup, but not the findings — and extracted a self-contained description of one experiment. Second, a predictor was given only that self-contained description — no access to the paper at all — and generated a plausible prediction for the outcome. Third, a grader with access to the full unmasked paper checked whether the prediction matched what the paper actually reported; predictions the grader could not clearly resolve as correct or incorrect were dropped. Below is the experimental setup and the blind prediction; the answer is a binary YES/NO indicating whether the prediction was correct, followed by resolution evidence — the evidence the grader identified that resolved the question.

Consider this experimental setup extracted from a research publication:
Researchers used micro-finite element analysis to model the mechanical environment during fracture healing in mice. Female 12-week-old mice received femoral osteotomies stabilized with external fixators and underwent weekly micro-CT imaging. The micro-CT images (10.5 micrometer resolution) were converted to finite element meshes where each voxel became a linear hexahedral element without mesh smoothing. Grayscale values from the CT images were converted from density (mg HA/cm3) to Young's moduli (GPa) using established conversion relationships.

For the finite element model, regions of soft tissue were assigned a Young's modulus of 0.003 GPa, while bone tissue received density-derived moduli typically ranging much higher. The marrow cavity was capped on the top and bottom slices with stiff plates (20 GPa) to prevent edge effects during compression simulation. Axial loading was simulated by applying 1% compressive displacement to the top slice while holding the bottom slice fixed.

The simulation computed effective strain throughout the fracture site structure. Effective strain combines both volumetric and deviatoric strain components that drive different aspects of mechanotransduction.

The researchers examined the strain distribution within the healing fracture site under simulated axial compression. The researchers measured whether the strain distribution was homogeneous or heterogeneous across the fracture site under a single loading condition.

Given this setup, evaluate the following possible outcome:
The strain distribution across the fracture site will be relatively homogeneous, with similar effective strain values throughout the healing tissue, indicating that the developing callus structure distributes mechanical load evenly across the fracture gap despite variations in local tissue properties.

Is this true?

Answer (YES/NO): NO